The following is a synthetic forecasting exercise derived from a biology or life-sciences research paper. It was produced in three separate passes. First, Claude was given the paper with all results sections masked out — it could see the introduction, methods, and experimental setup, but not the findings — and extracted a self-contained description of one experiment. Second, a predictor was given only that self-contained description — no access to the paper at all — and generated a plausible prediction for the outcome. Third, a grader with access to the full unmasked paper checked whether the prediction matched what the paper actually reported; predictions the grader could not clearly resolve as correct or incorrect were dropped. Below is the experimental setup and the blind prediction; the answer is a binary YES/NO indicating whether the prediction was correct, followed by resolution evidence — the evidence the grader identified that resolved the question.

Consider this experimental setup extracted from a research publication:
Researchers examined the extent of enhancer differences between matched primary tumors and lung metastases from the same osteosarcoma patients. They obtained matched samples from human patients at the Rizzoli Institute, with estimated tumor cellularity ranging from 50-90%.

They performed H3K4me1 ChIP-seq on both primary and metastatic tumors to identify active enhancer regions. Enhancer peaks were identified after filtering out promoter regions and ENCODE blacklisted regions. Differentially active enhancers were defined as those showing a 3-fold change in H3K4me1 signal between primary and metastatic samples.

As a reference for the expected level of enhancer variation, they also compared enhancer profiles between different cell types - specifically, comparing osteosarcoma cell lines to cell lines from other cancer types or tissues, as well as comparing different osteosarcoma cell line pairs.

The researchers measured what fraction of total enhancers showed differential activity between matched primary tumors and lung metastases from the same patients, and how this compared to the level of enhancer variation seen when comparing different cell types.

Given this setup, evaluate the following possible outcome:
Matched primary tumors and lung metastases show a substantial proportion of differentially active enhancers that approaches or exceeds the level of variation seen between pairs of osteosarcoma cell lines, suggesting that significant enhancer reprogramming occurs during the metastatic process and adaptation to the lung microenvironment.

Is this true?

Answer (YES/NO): YES